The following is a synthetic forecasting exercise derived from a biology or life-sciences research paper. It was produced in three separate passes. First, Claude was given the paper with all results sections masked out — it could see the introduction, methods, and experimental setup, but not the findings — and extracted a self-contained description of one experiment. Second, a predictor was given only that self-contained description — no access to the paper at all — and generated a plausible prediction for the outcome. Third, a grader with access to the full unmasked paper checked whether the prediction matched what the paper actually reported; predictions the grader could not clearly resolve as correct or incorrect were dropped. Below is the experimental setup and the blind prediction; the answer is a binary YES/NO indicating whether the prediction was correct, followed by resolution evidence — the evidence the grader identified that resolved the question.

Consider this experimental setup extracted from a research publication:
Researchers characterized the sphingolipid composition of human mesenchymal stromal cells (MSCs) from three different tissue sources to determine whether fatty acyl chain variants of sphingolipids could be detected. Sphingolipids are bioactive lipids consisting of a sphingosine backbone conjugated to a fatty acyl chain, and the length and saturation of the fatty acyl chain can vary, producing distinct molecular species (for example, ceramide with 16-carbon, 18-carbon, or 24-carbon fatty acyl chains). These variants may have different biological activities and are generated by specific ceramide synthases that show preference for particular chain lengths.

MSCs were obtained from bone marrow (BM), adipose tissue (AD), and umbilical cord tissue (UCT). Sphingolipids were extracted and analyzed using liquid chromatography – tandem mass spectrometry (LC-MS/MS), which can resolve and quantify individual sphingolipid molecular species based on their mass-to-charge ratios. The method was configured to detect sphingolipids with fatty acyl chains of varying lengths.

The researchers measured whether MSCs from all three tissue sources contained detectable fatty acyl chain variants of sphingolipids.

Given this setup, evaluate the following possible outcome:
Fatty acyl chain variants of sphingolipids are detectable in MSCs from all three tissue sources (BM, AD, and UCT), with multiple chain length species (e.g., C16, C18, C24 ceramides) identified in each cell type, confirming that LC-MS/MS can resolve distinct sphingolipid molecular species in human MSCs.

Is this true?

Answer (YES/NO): YES